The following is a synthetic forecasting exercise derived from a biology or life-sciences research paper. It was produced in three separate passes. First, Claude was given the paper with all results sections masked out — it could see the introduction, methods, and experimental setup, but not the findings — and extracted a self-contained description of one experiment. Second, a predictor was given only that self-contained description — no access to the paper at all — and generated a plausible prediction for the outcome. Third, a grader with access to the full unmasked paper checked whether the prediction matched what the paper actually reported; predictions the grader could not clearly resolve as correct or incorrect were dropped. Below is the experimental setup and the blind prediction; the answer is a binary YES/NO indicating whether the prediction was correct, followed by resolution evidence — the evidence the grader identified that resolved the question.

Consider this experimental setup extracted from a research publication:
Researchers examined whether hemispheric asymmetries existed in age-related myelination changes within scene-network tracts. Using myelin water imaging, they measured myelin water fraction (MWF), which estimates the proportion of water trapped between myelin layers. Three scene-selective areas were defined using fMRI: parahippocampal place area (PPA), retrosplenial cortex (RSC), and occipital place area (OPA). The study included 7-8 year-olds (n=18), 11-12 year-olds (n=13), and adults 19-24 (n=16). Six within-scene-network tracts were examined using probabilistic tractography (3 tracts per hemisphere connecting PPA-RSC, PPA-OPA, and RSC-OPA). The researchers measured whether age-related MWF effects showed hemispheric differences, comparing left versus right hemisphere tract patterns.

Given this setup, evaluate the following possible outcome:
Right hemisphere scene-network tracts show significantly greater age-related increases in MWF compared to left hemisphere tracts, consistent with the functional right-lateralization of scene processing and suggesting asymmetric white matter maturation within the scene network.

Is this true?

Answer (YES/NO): NO